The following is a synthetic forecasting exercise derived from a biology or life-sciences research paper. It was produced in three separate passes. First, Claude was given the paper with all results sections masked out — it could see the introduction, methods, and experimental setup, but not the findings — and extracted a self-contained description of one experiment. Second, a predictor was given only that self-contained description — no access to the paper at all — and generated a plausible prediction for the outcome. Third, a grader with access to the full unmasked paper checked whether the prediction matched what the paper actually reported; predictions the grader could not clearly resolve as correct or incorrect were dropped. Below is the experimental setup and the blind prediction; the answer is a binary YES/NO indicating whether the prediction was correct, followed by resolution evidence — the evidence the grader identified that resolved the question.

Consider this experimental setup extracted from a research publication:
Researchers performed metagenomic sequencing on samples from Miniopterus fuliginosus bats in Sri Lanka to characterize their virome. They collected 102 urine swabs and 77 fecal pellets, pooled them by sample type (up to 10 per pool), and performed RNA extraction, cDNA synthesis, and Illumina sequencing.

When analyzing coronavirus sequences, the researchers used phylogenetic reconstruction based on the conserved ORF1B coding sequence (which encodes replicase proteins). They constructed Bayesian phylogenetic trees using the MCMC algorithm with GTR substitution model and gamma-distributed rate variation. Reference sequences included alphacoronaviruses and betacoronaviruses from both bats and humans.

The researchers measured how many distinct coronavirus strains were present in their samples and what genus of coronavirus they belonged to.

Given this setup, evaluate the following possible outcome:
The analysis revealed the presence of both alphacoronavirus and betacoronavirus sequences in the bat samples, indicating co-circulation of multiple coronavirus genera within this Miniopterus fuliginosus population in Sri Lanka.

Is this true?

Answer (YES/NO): NO